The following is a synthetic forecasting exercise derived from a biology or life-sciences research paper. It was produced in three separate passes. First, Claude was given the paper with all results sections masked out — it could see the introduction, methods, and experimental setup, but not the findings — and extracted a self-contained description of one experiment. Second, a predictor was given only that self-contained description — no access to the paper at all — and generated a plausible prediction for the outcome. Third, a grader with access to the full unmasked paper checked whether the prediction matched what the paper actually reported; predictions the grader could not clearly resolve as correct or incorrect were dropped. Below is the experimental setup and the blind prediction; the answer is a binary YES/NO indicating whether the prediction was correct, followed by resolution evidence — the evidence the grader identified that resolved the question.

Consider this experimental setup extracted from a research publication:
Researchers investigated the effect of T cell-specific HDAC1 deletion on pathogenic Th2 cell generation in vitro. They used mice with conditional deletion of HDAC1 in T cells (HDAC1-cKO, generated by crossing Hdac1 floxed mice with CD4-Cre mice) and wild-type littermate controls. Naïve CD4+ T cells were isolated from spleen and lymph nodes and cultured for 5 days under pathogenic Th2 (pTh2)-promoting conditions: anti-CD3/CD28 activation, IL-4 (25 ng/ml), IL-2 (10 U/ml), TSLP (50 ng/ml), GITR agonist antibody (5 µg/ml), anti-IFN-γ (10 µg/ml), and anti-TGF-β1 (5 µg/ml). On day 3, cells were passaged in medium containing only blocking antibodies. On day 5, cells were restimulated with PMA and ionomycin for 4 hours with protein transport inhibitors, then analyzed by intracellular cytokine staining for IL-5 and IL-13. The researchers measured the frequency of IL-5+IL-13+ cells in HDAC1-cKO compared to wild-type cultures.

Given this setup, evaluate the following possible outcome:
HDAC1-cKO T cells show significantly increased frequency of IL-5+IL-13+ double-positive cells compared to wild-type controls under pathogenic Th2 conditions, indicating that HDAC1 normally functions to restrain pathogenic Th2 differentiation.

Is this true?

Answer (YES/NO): YES